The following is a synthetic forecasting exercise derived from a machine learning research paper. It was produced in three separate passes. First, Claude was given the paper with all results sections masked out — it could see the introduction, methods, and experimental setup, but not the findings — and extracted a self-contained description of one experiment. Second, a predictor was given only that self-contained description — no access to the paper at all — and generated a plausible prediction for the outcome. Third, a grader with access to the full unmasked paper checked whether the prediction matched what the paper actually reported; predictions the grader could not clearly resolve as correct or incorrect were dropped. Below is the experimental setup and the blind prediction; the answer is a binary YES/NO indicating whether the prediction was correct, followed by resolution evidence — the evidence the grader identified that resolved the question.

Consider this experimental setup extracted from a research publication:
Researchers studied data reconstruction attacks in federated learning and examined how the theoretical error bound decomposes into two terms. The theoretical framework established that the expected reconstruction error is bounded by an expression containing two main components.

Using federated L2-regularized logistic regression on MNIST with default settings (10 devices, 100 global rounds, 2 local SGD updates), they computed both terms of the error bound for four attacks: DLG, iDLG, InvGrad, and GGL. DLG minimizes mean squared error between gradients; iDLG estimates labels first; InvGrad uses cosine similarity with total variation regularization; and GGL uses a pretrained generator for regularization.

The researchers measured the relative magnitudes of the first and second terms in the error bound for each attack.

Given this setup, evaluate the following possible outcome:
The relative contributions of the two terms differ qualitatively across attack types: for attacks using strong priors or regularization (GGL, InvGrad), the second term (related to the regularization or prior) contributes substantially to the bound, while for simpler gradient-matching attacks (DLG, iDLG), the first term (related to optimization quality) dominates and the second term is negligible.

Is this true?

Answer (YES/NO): NO